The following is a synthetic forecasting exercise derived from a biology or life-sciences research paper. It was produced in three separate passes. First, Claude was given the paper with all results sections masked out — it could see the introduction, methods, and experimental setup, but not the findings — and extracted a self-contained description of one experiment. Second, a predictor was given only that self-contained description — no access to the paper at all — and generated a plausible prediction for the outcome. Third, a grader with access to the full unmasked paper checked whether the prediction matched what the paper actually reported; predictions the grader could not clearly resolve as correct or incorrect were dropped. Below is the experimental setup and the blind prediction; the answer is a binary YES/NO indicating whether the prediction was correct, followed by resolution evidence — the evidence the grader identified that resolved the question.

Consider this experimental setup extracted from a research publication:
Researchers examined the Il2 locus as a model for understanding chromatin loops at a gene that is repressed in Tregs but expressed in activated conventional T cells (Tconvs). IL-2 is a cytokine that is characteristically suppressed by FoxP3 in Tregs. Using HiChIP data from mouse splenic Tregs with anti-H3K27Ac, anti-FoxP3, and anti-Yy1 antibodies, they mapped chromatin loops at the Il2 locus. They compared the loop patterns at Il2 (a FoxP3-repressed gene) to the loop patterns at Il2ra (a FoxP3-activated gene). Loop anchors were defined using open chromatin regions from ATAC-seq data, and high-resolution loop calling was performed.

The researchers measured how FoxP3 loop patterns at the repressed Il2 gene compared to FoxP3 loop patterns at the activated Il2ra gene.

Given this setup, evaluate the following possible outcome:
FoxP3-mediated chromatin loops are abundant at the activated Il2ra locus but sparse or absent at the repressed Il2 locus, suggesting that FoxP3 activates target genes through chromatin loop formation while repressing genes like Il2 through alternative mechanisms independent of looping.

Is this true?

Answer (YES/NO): YES